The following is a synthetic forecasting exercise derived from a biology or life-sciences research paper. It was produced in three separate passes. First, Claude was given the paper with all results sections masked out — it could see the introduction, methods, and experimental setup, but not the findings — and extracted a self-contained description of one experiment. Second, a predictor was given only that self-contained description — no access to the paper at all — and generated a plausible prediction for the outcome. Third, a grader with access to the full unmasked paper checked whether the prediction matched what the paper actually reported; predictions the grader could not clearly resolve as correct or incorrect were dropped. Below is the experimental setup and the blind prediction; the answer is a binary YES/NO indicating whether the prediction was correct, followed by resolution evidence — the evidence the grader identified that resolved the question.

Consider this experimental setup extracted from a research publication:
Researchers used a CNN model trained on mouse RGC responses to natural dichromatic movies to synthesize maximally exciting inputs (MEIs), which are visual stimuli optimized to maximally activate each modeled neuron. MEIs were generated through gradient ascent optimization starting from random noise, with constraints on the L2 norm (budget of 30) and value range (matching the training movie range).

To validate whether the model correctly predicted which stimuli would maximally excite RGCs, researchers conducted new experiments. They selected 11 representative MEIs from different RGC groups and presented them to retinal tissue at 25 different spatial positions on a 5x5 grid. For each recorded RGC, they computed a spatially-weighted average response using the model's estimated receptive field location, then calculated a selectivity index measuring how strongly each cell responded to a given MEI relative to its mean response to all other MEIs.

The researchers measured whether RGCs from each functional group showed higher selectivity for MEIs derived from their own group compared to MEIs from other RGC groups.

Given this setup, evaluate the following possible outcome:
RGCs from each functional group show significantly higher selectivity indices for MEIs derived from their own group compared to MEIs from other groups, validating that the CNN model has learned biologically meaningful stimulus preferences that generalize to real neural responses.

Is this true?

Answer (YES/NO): YES